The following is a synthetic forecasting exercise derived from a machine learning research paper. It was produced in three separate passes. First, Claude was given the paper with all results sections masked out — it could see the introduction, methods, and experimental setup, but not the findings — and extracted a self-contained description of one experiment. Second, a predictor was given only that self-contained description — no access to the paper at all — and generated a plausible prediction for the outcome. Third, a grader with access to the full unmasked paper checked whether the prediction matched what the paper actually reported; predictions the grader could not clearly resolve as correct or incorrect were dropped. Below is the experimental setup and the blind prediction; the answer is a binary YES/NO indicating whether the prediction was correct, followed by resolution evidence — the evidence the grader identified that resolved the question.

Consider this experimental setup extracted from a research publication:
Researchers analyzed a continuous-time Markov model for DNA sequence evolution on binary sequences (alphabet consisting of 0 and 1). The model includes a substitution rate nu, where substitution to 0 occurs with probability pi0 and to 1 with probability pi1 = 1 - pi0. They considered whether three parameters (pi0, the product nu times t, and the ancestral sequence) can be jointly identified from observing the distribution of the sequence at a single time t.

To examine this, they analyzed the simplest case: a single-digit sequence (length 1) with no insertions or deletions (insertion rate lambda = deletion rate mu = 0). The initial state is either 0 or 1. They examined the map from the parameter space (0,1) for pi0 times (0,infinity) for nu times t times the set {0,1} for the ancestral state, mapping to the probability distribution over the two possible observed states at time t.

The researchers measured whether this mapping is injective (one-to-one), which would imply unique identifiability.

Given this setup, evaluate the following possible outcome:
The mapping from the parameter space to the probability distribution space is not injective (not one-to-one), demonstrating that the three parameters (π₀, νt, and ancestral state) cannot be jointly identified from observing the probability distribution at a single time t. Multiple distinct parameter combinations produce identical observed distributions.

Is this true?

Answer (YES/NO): YES